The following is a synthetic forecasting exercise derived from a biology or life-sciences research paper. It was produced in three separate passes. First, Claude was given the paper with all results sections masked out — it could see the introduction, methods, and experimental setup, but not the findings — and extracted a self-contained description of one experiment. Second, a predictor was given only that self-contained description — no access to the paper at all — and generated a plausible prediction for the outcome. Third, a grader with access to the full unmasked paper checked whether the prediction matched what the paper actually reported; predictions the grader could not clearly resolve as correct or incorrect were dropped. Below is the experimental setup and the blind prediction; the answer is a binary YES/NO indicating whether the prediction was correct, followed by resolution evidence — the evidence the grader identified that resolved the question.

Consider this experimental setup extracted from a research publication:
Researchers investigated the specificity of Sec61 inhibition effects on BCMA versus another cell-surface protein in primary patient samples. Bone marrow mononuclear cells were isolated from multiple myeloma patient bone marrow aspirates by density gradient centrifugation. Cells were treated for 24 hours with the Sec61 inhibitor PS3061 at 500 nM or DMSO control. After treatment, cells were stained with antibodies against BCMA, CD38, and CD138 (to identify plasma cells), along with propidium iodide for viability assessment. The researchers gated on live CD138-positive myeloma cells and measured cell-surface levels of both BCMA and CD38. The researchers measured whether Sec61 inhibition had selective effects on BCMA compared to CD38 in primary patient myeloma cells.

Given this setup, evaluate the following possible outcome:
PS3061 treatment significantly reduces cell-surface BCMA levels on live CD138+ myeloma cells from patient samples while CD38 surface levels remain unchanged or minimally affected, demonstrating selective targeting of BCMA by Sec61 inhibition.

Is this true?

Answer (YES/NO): NO